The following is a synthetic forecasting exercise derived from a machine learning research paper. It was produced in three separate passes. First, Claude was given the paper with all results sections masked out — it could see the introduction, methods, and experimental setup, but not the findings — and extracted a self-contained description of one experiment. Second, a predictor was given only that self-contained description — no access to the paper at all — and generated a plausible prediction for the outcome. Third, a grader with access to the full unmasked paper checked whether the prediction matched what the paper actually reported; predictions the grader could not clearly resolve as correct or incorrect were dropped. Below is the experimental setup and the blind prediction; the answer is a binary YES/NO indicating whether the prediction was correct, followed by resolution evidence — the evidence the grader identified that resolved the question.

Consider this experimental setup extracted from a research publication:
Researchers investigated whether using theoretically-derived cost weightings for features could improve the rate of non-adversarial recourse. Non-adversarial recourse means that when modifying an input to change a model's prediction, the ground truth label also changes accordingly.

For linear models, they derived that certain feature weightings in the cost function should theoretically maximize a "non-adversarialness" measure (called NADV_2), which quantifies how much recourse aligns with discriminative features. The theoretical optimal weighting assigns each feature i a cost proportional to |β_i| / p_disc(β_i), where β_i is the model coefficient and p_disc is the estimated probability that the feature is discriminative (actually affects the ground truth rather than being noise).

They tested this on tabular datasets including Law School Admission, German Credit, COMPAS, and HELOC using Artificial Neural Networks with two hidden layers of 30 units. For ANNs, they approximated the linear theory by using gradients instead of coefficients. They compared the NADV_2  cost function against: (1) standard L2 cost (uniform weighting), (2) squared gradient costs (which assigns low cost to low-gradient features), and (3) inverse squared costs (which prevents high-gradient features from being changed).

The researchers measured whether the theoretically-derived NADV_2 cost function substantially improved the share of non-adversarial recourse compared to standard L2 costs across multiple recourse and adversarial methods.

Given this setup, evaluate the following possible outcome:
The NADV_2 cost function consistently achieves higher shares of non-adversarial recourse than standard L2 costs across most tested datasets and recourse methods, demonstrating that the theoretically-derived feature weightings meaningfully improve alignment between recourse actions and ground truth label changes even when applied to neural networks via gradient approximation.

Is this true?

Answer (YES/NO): NO